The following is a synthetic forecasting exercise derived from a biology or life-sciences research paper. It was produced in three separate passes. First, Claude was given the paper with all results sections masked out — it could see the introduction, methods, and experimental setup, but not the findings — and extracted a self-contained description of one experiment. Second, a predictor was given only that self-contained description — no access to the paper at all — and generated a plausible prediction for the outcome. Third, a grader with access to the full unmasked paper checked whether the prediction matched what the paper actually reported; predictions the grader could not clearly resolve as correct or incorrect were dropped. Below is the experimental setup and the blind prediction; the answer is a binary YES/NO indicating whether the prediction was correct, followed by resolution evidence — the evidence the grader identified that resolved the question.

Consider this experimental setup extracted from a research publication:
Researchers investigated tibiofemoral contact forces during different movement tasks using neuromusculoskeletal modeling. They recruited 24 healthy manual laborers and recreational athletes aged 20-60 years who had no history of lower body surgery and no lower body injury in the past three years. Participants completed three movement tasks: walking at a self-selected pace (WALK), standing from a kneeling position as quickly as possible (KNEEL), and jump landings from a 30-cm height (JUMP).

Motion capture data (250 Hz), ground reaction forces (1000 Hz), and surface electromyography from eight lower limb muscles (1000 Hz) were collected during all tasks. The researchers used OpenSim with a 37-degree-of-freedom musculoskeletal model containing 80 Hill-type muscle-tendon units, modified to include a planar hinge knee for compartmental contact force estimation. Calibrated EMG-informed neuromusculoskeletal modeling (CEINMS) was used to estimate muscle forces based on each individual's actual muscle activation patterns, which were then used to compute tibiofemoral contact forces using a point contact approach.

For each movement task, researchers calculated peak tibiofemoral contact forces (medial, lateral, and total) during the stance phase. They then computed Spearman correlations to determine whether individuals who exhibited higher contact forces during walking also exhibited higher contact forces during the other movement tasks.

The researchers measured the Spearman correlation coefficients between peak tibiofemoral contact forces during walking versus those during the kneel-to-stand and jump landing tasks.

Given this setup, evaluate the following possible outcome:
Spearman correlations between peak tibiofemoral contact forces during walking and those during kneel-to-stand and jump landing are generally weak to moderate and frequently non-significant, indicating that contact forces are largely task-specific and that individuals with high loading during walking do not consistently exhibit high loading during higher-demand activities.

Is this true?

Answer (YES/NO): YES